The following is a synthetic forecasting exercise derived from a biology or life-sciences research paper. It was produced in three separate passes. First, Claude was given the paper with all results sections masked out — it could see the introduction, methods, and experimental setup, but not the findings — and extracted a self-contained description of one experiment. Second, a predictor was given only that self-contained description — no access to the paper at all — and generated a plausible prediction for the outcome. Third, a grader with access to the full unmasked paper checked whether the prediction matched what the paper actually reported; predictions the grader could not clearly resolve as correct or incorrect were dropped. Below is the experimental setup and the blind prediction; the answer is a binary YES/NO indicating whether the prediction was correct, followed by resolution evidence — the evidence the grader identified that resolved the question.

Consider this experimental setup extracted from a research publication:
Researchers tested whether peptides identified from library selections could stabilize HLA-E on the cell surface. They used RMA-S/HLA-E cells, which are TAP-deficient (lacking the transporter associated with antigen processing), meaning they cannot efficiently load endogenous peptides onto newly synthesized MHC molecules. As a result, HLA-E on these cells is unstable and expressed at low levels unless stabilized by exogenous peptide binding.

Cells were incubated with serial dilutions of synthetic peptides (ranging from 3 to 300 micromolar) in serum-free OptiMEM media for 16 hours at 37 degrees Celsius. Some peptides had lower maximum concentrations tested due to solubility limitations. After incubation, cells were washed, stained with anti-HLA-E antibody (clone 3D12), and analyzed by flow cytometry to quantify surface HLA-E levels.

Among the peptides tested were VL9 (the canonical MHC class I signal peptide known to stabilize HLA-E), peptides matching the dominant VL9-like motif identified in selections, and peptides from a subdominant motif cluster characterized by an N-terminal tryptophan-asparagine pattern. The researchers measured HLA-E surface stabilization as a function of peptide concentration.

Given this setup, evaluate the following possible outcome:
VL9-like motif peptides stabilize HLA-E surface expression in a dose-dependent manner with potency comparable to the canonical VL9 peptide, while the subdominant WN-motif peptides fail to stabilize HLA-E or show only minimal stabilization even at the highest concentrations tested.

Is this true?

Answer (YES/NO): YES